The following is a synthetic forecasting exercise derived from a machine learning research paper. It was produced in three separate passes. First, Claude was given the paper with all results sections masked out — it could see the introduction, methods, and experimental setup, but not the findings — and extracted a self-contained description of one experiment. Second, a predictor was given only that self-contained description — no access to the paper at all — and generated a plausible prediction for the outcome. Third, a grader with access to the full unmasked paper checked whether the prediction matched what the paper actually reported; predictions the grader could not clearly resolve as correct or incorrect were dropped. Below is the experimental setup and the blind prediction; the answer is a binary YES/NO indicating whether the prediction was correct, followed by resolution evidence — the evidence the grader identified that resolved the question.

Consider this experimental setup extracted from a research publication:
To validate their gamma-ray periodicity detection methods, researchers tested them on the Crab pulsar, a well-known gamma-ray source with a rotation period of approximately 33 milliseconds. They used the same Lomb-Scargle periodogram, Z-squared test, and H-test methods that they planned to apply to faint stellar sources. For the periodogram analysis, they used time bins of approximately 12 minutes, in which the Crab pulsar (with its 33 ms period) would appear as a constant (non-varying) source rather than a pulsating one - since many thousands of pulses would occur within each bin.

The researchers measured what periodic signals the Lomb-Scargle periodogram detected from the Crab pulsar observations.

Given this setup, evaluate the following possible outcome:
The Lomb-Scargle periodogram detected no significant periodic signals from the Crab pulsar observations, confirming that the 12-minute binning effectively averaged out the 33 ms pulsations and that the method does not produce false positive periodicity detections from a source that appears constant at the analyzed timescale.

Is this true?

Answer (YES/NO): NO